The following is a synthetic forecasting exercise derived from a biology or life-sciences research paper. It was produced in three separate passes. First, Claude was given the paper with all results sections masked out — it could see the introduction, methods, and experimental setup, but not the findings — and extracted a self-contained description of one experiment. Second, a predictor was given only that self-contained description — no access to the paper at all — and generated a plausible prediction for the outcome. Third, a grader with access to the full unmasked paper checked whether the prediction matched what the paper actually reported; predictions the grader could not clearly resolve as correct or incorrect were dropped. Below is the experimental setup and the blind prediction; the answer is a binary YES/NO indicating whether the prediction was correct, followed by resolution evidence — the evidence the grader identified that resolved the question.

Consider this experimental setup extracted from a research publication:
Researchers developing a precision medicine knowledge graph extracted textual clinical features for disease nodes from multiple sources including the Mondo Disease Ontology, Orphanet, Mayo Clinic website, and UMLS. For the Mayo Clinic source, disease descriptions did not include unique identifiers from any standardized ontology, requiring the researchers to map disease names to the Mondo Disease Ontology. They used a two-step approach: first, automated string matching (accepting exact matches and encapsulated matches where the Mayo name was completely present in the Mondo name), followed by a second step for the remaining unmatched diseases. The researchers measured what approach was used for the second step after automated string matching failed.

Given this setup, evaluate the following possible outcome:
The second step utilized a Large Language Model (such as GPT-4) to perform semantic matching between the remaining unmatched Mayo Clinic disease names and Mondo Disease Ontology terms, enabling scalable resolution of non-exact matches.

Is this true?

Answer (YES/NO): NO